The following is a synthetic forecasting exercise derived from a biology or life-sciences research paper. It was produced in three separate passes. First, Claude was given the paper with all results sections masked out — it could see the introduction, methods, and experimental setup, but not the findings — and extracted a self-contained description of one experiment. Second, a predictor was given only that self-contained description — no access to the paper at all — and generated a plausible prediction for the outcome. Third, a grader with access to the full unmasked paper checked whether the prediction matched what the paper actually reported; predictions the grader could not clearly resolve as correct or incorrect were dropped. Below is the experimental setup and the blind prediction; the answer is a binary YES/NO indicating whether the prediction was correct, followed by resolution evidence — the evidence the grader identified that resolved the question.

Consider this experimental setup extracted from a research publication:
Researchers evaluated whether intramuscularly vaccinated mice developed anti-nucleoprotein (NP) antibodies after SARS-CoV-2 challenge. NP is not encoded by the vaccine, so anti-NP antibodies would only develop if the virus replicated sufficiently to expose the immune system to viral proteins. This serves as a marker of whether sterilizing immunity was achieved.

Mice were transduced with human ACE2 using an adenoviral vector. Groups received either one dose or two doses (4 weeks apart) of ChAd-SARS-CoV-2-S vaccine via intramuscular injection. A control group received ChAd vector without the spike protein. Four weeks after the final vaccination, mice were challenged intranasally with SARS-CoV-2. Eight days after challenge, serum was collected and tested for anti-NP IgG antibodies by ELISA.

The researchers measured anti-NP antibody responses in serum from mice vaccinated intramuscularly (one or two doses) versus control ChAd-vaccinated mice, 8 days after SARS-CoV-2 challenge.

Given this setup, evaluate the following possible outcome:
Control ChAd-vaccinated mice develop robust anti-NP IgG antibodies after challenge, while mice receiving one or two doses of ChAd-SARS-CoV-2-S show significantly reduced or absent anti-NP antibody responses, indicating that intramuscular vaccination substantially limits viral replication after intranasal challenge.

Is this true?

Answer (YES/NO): NO